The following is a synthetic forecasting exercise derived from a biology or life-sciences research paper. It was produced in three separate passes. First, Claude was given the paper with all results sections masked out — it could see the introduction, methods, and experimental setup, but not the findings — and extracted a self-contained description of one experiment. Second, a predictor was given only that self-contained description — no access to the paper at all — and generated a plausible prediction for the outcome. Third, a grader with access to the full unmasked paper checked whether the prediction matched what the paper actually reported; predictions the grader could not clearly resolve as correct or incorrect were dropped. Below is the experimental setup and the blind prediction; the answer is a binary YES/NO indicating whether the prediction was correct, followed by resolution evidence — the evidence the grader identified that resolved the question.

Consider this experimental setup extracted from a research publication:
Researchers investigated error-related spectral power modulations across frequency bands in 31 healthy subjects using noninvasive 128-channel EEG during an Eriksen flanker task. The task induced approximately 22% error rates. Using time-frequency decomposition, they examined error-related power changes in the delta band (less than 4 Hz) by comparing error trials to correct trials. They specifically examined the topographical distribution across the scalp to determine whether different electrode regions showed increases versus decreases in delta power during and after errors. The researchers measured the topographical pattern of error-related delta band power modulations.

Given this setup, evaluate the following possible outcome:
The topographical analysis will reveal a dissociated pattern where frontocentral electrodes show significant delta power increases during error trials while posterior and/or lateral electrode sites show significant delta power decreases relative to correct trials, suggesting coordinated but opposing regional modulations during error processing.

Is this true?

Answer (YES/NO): YES